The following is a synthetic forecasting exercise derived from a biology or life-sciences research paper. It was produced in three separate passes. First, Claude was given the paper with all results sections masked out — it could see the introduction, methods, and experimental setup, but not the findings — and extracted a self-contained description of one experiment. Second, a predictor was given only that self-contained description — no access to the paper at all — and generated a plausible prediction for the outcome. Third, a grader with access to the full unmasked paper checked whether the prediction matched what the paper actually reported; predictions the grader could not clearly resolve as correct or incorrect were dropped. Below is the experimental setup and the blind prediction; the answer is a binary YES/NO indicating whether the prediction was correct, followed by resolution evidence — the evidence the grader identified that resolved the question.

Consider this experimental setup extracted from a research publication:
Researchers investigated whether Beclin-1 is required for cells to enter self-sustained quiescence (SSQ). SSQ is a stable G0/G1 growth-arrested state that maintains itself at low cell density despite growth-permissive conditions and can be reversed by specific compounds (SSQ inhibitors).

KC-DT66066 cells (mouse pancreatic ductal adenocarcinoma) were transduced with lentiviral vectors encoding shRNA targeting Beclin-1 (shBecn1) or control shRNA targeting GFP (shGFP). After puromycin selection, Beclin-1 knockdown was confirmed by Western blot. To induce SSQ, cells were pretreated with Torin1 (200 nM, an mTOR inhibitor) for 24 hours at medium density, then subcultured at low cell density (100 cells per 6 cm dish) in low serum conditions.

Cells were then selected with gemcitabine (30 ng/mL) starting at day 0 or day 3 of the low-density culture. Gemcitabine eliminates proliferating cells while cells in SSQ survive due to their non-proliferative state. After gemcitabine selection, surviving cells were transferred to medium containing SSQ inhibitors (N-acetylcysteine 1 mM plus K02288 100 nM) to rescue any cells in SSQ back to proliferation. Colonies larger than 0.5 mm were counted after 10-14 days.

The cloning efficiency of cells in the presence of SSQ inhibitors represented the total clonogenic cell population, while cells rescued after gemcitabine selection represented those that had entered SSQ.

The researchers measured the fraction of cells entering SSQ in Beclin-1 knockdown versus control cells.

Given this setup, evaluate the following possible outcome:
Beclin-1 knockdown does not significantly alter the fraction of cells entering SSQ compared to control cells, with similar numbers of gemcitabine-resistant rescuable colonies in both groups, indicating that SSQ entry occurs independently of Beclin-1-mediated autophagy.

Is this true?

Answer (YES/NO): NO